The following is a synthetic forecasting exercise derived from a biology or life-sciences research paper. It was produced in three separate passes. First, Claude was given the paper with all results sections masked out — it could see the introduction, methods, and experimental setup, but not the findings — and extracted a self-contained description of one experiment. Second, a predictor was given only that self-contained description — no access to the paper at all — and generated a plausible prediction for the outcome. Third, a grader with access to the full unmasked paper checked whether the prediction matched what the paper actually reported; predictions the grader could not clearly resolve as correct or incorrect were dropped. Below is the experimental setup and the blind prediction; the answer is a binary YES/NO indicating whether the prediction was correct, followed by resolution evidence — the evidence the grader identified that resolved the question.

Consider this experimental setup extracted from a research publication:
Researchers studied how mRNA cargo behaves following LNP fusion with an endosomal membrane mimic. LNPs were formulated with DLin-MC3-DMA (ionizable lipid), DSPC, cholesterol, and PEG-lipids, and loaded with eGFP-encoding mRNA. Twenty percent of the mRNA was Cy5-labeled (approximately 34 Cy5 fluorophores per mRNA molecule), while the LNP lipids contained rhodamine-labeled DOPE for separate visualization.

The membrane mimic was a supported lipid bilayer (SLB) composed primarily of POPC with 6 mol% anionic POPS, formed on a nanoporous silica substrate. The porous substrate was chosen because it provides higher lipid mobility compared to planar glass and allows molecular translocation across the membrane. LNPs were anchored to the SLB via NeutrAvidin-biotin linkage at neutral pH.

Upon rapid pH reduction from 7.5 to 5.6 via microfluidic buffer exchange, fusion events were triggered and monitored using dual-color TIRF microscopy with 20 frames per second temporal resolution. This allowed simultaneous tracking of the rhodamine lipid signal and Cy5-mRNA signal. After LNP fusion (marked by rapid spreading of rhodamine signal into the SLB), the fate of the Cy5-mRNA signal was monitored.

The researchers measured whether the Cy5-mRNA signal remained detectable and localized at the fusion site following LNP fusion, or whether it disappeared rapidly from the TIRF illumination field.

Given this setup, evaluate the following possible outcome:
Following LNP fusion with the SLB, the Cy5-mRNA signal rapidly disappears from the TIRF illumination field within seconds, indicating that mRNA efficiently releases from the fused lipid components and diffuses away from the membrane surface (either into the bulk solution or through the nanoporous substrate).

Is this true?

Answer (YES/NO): NO